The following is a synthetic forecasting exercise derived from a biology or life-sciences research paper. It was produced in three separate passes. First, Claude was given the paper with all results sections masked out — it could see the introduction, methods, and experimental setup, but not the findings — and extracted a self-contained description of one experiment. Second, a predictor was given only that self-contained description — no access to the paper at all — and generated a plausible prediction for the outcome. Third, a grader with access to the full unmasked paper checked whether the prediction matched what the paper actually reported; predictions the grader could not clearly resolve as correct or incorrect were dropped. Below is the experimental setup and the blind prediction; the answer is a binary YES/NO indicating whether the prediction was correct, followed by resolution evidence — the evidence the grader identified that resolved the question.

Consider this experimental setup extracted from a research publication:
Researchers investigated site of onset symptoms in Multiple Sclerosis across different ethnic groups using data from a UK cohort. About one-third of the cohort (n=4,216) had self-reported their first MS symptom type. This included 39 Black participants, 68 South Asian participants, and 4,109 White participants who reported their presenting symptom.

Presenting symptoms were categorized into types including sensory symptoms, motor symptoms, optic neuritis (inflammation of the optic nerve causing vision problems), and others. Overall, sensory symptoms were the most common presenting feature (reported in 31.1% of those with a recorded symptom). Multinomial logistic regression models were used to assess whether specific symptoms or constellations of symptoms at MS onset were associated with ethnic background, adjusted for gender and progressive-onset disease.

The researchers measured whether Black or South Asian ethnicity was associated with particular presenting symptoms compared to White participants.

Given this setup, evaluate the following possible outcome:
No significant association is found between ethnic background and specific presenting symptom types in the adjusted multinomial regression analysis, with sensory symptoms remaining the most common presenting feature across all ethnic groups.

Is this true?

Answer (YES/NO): YES